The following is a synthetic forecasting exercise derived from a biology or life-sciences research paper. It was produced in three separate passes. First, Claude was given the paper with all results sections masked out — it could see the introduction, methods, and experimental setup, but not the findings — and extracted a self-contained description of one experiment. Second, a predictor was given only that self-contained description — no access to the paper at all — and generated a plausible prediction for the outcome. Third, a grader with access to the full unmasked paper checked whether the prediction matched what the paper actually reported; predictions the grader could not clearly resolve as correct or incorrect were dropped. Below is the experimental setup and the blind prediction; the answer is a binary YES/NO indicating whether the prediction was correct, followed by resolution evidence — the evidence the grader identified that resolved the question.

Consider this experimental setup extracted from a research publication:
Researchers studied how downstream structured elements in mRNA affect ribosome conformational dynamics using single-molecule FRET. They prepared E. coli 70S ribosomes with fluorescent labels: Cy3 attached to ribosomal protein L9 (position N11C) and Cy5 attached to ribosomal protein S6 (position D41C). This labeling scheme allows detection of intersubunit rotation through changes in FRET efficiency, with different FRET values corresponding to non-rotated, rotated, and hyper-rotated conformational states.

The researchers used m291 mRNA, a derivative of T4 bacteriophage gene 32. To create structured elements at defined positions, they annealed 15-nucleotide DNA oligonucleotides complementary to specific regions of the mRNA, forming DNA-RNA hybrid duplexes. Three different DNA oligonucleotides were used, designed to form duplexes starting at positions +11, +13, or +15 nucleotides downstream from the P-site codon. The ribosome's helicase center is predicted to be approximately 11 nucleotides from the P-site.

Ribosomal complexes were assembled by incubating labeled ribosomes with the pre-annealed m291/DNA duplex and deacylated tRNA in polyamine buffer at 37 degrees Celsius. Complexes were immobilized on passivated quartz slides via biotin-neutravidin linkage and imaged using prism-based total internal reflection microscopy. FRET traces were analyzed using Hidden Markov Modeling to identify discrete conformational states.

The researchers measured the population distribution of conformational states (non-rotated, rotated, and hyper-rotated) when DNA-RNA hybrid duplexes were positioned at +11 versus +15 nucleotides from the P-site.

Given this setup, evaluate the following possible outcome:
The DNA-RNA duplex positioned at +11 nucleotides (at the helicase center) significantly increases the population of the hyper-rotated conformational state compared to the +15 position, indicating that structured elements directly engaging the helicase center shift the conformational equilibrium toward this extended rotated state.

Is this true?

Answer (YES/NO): YES